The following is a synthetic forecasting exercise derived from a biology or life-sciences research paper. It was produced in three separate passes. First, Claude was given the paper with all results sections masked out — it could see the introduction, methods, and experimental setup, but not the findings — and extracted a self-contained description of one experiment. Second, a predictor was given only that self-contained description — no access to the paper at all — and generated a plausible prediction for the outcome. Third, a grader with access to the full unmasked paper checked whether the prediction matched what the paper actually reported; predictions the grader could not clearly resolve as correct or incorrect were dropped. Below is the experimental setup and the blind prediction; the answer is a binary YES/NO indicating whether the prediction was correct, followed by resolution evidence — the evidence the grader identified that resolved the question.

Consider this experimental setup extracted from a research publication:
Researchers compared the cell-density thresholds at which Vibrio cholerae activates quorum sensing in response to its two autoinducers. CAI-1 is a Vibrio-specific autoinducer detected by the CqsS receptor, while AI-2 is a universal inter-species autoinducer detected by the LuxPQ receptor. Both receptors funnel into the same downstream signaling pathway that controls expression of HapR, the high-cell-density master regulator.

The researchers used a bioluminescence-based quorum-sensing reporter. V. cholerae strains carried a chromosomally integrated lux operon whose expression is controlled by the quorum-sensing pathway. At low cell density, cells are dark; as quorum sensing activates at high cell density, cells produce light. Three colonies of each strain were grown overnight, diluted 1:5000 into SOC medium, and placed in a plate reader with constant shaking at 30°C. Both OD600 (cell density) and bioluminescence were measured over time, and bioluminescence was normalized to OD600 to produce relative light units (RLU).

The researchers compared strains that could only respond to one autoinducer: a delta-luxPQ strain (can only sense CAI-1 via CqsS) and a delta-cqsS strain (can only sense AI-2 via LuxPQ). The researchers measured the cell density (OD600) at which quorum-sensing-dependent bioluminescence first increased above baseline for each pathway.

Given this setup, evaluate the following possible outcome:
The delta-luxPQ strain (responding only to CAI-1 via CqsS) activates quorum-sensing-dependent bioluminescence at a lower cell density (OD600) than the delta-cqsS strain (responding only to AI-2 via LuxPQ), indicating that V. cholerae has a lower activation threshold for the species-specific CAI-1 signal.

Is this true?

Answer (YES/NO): YES